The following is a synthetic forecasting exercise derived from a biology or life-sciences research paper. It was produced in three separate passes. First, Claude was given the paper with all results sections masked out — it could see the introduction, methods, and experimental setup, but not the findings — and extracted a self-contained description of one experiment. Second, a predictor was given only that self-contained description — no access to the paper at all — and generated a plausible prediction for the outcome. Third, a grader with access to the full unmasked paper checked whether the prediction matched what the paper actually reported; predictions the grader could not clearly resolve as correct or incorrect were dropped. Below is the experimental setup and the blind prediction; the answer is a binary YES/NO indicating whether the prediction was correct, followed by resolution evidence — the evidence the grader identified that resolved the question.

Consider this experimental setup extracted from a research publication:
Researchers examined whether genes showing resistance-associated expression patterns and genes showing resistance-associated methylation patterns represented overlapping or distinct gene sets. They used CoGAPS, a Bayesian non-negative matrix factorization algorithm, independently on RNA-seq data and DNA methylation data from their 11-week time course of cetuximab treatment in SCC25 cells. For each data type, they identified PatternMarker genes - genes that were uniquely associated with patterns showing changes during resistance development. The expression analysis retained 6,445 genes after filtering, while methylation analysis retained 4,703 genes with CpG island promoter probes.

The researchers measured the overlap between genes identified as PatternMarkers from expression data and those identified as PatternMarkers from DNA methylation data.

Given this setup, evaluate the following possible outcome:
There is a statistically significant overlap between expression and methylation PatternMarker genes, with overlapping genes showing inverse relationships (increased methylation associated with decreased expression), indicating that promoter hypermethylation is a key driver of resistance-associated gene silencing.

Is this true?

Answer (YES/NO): NO